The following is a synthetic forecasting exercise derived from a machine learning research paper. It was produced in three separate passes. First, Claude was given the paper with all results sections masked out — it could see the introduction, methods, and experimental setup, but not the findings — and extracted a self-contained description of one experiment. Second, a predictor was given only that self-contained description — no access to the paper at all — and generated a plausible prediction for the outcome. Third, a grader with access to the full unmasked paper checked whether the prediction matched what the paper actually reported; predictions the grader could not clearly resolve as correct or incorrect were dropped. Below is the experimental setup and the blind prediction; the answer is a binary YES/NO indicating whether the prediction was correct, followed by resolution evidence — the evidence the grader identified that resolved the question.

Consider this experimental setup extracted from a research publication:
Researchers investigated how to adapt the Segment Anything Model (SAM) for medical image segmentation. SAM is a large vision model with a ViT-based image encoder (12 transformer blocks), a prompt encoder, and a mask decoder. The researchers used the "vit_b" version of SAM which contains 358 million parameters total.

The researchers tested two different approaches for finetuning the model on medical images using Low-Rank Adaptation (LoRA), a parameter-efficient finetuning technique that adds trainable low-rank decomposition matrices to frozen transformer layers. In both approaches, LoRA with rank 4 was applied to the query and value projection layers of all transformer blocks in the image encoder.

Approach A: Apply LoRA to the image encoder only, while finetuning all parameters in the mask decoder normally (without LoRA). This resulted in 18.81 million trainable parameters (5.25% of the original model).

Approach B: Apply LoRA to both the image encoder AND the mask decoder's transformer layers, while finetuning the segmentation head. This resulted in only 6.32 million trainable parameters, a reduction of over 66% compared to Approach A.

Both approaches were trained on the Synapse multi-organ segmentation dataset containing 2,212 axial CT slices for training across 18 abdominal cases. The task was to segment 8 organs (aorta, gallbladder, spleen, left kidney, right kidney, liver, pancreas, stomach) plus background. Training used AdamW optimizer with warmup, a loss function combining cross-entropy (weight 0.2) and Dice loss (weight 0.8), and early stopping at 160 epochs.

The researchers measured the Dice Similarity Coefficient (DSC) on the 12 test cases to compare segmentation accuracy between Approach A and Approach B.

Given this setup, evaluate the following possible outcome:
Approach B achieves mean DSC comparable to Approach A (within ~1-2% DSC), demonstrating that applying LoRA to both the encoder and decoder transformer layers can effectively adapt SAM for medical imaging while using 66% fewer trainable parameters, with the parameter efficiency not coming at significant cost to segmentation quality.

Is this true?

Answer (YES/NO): NO